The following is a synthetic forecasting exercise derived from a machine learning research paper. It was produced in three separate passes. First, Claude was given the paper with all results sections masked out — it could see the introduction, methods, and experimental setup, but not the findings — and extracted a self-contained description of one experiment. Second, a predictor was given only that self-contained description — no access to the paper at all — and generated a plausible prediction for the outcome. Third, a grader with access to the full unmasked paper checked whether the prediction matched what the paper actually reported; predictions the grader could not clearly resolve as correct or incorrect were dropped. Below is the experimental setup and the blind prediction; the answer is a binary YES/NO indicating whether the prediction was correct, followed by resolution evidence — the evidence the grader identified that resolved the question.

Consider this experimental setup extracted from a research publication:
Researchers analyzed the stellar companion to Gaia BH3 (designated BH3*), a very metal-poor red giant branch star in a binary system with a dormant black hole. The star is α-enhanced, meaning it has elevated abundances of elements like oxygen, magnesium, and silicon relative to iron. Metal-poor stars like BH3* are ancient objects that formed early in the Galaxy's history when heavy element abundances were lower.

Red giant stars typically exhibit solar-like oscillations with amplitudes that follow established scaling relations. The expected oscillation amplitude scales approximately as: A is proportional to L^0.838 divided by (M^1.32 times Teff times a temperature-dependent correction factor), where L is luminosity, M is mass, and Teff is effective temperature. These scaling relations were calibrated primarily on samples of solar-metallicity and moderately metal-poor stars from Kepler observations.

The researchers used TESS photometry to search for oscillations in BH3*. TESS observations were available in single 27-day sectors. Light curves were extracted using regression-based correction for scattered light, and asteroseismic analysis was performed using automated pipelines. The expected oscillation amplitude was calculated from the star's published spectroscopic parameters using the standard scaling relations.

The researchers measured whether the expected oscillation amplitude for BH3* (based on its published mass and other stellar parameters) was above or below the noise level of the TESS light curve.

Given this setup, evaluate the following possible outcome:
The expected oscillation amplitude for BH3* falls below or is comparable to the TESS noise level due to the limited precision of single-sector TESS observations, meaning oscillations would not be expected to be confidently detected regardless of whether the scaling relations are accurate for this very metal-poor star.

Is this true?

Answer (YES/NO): NO